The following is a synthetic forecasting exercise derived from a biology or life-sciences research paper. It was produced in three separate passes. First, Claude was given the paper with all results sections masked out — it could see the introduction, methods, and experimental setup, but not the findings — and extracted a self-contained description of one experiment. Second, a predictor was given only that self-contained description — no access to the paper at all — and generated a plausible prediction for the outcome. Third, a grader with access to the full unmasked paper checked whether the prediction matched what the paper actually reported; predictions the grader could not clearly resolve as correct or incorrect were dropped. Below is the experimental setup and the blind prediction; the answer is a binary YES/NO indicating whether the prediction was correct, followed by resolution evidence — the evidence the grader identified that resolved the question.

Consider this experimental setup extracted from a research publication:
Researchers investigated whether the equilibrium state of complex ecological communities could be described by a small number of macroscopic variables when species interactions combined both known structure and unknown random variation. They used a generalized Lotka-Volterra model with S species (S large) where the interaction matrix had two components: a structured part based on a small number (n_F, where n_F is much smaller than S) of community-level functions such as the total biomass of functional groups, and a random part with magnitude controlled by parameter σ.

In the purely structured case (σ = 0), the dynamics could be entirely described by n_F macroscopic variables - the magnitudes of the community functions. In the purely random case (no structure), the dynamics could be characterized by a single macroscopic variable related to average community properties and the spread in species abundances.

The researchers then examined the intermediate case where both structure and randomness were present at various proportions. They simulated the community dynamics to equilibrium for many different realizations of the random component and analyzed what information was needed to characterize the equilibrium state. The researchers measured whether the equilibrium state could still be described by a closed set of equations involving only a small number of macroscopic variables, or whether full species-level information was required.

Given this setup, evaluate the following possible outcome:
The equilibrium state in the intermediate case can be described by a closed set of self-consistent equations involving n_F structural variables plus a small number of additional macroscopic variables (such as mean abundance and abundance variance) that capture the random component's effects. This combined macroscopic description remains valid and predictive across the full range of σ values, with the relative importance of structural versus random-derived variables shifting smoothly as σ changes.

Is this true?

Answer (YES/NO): YES